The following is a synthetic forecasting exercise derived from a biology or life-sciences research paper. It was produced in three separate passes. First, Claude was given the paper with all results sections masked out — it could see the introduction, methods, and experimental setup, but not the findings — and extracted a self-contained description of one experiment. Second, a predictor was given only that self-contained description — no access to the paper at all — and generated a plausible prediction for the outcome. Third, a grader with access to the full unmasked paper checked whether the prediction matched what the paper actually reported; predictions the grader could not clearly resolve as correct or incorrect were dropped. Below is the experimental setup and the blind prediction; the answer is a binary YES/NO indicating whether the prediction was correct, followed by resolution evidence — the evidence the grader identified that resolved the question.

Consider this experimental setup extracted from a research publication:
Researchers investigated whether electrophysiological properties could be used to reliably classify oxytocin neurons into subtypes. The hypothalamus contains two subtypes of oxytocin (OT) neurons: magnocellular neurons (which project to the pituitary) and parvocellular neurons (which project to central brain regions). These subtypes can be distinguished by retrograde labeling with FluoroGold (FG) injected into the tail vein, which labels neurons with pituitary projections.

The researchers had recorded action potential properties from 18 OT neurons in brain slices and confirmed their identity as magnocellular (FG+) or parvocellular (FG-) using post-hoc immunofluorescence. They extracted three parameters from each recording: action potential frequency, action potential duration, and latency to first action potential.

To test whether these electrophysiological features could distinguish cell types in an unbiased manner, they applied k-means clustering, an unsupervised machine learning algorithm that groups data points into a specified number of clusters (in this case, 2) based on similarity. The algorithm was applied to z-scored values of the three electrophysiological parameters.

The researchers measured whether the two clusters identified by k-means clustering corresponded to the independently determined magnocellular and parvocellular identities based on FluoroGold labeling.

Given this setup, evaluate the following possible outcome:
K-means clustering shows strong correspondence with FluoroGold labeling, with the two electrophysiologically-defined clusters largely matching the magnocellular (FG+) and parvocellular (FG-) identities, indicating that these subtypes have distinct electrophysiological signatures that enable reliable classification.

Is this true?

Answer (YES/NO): YES